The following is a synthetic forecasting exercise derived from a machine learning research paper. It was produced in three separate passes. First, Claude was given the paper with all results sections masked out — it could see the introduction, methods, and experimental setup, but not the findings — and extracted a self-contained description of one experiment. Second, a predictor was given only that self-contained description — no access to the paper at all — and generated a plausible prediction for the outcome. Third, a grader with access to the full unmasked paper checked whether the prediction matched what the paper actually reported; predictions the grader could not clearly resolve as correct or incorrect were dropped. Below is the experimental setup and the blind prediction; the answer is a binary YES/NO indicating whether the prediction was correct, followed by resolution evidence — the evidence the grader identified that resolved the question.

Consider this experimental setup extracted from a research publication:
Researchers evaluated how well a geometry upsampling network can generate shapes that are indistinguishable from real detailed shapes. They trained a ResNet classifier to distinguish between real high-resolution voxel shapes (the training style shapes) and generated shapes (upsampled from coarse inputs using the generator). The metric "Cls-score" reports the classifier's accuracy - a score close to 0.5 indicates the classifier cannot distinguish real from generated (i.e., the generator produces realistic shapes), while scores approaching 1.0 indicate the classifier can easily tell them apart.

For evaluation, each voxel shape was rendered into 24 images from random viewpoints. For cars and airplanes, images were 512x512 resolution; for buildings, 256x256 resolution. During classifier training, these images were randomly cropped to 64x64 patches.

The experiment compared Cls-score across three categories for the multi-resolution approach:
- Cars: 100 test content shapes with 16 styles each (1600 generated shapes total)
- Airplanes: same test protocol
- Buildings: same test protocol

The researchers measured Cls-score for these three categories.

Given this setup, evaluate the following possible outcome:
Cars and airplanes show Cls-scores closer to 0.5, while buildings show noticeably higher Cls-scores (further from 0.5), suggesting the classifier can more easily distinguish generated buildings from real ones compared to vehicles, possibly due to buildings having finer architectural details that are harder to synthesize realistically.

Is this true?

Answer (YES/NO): YES